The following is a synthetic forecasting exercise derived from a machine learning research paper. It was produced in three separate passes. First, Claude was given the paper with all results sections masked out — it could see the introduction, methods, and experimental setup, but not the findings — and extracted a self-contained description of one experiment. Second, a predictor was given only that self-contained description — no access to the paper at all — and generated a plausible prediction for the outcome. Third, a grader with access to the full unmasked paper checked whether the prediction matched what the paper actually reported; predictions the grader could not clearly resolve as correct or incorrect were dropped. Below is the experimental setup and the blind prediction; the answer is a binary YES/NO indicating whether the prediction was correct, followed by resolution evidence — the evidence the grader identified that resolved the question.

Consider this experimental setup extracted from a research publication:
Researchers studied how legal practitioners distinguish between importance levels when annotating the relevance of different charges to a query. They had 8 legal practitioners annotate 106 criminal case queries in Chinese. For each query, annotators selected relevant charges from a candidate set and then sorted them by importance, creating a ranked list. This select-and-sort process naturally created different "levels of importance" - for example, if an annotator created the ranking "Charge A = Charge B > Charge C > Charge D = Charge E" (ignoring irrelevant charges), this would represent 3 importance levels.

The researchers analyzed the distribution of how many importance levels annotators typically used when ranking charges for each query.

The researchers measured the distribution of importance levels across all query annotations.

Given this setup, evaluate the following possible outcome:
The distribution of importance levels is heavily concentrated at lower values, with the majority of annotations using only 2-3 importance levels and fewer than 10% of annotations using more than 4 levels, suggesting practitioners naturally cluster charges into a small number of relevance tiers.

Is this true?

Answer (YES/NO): YES